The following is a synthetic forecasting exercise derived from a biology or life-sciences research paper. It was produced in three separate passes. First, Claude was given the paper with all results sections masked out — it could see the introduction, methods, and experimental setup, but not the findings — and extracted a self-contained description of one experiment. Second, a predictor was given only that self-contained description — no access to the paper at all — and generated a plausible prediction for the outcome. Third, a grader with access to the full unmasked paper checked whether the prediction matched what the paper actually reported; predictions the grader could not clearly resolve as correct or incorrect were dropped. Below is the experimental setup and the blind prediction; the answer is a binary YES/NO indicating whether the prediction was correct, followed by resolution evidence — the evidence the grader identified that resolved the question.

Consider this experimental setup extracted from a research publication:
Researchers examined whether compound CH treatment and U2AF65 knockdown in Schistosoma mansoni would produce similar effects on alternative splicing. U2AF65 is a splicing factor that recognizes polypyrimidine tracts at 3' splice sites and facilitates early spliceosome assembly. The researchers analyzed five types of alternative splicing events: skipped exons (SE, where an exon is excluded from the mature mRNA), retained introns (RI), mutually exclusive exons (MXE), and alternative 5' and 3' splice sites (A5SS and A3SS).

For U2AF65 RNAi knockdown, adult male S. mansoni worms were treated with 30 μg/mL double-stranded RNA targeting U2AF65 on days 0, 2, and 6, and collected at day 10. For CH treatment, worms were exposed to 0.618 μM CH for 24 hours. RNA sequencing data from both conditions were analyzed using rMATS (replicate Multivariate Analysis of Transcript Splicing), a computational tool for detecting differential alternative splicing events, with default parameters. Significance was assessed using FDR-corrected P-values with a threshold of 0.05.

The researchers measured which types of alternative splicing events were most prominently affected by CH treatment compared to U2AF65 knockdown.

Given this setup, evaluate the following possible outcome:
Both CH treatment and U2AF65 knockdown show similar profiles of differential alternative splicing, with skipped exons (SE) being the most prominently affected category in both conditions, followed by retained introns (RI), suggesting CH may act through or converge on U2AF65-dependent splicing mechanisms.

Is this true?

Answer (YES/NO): NO